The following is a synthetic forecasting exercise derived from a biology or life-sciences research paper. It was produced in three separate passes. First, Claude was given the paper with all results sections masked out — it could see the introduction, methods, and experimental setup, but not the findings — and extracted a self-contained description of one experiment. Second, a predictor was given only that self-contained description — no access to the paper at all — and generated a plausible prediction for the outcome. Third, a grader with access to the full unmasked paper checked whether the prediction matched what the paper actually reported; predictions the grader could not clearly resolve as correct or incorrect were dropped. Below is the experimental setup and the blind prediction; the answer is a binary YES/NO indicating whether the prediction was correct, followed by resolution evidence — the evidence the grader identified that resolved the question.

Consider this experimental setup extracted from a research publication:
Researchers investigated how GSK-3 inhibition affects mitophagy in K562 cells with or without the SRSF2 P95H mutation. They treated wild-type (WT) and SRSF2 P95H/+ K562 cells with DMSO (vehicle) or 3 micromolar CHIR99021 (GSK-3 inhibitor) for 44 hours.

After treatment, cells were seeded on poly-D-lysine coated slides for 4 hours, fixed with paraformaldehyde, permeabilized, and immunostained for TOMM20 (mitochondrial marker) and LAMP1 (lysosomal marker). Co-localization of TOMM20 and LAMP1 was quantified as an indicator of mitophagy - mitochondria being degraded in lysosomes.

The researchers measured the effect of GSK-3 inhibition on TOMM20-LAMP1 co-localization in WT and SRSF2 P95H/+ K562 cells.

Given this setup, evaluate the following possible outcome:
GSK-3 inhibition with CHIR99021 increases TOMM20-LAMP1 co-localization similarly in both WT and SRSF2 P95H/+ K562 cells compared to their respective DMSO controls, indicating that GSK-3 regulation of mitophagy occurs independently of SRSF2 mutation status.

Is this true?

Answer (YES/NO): NO